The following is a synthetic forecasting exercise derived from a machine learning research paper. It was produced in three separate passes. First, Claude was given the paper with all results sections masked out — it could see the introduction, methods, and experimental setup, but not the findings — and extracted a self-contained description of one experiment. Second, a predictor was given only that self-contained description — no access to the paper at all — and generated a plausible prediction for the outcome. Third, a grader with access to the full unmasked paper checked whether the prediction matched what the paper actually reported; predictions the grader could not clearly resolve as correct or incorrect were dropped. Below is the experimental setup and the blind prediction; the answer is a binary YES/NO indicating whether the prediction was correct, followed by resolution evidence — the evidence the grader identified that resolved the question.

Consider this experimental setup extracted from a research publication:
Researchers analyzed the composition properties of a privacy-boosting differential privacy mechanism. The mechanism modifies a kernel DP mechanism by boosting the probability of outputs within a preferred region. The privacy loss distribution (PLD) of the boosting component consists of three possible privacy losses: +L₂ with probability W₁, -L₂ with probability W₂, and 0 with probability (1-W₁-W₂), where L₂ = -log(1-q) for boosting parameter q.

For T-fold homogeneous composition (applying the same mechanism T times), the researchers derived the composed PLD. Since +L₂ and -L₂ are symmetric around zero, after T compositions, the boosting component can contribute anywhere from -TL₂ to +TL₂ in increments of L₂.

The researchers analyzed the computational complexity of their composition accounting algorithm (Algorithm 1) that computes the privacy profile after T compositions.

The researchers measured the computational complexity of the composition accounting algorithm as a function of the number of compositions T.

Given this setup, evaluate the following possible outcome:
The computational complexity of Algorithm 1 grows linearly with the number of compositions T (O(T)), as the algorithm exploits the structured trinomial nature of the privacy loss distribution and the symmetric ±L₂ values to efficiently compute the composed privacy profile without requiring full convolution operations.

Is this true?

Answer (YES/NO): NO